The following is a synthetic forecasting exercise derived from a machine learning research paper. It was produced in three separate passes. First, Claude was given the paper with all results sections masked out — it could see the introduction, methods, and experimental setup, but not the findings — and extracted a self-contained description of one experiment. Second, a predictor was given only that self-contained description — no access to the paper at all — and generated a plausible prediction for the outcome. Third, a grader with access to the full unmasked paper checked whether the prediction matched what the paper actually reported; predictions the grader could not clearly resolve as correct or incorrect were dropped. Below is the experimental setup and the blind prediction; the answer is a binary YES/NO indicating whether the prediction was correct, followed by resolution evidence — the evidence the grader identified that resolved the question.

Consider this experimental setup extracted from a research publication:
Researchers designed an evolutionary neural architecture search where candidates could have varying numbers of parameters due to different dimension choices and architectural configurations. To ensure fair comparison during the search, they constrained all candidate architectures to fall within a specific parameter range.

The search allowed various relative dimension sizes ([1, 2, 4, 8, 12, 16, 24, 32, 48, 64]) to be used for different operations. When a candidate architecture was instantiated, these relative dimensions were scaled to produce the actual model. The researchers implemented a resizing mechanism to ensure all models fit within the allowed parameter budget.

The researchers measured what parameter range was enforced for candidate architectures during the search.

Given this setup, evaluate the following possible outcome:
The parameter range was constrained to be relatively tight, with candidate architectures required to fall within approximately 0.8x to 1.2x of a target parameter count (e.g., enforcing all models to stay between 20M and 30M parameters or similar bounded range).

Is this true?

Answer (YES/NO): NO